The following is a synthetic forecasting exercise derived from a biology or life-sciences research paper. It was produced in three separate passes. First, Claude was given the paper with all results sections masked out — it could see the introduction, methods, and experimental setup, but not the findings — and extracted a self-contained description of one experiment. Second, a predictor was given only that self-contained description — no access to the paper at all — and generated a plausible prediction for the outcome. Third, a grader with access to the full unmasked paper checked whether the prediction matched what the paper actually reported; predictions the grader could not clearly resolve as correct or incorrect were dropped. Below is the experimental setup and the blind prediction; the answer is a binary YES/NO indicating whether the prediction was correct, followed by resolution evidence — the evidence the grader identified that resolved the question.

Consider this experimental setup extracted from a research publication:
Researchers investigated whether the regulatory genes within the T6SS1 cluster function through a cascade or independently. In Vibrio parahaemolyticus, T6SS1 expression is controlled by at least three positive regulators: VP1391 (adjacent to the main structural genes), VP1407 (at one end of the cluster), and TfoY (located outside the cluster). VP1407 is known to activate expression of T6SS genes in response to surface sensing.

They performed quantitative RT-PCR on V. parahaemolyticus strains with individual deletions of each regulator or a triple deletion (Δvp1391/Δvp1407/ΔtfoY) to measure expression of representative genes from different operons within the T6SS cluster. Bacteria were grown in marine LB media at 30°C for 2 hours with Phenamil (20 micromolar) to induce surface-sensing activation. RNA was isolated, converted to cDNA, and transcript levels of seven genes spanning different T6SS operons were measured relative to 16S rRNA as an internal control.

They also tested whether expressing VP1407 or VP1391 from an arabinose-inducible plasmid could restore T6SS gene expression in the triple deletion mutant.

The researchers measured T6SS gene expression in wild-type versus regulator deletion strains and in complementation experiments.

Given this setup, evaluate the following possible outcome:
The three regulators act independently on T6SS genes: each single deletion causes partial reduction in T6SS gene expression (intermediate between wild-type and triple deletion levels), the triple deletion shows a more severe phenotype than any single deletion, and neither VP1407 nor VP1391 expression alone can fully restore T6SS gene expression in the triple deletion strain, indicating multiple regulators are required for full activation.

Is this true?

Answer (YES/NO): NO